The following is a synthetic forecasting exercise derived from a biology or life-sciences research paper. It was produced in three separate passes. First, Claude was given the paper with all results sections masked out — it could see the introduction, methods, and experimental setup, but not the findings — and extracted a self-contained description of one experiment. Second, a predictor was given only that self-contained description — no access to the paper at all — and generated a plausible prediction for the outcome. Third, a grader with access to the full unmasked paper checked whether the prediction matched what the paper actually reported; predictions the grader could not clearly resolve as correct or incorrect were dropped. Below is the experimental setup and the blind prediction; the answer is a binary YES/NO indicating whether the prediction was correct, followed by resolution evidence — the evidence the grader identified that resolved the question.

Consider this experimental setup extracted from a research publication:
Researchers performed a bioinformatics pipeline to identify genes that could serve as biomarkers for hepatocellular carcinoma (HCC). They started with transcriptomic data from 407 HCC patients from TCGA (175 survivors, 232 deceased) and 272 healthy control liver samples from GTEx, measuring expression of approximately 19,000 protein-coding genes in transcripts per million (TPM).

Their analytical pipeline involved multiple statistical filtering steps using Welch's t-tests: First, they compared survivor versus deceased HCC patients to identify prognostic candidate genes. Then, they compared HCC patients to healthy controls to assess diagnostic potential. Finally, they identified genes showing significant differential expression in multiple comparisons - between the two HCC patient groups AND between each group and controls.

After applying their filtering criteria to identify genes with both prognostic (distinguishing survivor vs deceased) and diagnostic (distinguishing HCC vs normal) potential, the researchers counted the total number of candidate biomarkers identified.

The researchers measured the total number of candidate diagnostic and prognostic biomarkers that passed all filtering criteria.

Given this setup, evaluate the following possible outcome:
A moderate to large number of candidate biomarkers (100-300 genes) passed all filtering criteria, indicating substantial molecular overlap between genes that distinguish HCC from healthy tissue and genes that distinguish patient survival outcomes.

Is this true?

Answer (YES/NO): NO